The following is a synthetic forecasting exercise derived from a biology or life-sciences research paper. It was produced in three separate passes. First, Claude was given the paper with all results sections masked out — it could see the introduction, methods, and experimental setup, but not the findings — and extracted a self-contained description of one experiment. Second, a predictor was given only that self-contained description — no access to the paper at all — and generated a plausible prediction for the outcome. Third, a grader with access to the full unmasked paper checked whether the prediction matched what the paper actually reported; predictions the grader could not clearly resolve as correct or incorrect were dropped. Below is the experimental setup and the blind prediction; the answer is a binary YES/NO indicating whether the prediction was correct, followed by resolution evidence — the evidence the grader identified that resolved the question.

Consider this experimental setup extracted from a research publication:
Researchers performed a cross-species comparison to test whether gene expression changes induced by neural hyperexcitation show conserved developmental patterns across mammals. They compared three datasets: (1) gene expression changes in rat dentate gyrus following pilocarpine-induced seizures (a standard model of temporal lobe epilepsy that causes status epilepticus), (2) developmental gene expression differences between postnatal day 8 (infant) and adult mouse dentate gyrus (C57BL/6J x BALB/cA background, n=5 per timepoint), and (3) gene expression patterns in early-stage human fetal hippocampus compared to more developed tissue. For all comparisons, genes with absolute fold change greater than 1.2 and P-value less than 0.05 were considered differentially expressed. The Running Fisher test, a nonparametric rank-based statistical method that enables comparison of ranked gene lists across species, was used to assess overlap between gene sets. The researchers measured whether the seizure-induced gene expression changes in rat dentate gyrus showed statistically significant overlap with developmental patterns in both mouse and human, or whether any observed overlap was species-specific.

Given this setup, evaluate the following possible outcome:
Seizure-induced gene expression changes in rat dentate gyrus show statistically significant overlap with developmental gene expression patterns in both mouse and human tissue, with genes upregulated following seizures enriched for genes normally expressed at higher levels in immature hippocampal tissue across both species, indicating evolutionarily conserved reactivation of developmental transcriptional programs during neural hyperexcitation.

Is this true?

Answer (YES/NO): YES